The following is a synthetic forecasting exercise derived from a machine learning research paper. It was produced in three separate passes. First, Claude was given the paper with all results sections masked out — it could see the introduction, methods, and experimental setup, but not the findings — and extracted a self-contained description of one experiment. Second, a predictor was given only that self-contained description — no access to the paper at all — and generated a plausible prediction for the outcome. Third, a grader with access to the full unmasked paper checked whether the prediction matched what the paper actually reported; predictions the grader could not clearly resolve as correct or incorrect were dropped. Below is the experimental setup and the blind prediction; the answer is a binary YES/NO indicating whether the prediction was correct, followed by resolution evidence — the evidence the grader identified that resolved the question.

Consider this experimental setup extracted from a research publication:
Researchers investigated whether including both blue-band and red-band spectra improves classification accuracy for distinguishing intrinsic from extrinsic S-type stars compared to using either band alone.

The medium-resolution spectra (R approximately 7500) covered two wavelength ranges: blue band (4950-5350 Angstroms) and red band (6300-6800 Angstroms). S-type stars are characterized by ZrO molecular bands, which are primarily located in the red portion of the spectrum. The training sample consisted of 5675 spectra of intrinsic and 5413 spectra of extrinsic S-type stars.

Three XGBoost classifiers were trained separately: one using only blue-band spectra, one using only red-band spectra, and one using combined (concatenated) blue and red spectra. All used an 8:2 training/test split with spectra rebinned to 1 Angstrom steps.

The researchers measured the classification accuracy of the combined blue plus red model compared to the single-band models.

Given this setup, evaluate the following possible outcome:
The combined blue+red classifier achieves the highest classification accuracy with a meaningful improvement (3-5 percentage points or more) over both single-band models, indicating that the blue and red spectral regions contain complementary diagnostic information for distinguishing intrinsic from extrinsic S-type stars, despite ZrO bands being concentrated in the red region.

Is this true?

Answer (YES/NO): NO